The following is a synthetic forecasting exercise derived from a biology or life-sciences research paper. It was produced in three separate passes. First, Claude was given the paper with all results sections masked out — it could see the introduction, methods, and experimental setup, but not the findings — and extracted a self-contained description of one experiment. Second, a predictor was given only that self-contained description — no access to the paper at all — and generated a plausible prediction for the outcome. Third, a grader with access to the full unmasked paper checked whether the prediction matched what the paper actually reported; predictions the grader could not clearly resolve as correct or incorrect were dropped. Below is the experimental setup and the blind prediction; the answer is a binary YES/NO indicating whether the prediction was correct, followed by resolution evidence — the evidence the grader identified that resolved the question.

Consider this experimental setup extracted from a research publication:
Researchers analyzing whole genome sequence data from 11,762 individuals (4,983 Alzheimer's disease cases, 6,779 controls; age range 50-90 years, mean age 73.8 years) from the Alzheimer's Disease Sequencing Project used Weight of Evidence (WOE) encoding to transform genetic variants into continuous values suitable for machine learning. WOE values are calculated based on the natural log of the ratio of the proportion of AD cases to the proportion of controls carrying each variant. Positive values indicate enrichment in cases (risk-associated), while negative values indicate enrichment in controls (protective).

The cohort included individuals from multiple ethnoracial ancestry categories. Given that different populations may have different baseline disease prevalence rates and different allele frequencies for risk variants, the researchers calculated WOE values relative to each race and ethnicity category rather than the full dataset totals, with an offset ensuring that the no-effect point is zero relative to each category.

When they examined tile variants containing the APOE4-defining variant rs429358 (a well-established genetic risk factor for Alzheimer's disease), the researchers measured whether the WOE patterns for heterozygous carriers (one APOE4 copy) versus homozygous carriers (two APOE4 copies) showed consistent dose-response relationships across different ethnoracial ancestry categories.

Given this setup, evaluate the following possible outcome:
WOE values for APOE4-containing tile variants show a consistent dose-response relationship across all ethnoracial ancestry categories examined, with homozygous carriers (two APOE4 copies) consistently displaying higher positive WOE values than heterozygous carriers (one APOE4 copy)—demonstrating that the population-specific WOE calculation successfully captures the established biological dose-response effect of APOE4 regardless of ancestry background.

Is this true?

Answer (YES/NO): YES